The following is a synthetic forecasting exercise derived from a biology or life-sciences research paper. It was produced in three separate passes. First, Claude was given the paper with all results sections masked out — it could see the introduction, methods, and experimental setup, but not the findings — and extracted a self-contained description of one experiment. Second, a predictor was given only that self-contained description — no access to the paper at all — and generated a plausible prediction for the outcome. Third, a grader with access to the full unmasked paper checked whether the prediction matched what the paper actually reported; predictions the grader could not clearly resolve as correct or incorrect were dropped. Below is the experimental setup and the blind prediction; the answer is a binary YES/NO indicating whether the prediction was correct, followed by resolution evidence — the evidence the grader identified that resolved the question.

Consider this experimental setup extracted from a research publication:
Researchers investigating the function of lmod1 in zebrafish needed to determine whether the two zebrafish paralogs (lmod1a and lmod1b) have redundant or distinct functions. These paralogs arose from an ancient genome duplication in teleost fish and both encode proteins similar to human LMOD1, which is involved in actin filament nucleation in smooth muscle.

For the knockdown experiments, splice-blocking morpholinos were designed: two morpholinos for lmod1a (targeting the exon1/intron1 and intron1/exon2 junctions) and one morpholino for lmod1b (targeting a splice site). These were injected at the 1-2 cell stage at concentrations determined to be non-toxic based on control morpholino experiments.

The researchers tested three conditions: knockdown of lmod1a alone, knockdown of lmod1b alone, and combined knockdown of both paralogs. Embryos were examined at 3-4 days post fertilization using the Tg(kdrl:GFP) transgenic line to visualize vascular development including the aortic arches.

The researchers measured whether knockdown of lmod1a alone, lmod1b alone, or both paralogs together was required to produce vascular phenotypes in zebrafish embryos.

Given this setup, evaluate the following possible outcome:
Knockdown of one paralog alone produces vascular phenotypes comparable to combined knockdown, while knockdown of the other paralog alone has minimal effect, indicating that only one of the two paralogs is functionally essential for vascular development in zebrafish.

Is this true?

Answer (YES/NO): NO